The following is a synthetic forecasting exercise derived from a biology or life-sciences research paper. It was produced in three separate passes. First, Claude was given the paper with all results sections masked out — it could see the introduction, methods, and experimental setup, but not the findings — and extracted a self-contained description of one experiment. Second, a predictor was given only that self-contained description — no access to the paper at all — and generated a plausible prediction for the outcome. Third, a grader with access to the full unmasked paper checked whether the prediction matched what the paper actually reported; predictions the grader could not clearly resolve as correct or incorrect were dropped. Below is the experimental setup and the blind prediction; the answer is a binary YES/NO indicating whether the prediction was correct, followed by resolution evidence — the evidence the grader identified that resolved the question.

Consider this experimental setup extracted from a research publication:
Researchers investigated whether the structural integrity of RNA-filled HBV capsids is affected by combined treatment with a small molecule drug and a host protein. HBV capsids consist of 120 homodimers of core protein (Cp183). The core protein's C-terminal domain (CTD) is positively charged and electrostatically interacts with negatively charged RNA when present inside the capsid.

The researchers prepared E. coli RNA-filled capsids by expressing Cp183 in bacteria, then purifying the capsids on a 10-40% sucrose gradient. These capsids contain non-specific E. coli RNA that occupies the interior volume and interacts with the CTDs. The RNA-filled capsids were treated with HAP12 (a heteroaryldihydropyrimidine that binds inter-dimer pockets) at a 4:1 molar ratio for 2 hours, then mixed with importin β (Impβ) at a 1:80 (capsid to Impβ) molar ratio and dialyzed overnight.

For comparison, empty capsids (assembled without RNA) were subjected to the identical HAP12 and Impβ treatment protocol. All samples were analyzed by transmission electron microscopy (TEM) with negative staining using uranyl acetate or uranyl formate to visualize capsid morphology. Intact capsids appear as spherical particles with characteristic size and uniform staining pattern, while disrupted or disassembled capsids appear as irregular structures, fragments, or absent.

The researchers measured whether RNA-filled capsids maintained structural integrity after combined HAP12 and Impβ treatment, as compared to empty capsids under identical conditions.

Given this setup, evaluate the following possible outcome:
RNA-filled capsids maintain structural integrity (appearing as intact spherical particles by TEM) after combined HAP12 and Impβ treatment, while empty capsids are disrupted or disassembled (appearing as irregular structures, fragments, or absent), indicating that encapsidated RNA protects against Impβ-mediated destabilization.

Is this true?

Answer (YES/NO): YES